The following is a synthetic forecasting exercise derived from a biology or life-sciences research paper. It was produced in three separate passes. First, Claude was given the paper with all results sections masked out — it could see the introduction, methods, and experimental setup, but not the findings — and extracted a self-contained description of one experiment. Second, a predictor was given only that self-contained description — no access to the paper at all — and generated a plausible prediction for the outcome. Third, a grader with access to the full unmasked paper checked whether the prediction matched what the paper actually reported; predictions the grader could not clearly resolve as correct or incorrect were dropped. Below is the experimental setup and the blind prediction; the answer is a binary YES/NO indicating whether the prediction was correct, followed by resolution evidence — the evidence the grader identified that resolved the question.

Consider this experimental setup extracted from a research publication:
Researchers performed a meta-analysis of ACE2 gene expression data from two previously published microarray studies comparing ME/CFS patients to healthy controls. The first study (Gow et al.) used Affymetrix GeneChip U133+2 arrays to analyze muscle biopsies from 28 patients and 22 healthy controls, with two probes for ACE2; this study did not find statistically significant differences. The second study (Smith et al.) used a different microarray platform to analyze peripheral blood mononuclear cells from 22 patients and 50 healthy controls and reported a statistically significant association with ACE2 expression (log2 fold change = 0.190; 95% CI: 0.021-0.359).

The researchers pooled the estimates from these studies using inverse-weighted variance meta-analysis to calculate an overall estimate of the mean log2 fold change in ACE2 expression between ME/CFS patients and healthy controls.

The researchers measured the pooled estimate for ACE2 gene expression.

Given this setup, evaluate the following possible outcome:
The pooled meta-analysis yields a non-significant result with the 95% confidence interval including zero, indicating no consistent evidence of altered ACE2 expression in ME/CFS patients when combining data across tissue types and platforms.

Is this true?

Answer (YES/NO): YES